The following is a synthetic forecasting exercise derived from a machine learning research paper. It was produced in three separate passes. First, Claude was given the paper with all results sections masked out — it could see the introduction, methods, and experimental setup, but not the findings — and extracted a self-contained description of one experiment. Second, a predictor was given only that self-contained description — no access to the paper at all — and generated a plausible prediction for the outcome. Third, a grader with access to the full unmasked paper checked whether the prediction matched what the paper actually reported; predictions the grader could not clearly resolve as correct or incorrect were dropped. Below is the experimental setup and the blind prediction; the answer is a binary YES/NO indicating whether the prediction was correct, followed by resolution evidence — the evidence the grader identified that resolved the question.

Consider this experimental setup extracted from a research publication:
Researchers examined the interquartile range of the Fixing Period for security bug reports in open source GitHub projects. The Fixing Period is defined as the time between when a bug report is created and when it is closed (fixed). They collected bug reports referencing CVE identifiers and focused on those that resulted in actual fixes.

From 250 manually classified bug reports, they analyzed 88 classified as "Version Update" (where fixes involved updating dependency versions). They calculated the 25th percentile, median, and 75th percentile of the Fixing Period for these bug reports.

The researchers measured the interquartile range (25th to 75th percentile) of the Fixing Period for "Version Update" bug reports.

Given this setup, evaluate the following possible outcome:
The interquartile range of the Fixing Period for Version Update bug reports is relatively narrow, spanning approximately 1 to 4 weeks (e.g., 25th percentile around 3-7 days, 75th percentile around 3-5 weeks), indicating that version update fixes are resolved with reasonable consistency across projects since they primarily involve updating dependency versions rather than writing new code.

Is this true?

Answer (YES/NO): NO